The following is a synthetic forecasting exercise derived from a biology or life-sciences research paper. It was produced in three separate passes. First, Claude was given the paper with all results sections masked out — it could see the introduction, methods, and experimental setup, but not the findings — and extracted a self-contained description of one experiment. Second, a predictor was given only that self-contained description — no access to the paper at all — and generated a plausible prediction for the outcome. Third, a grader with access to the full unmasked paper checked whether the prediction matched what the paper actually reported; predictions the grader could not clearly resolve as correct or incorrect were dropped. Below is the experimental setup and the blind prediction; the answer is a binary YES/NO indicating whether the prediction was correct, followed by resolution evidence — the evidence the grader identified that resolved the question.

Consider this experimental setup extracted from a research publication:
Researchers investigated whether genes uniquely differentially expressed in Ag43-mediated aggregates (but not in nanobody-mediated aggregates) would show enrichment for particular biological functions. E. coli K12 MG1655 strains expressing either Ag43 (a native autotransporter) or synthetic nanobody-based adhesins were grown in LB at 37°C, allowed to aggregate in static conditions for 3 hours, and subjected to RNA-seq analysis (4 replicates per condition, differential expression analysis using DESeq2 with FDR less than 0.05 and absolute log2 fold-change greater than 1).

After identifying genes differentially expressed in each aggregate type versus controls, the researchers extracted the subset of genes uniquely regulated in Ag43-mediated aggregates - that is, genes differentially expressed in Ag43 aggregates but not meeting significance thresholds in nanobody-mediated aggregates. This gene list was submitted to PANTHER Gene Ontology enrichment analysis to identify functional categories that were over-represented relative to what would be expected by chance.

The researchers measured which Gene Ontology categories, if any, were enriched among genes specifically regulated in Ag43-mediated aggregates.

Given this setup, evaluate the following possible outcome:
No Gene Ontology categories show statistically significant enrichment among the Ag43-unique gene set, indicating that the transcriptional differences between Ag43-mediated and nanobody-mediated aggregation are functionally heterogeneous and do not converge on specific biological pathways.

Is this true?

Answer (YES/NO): NO